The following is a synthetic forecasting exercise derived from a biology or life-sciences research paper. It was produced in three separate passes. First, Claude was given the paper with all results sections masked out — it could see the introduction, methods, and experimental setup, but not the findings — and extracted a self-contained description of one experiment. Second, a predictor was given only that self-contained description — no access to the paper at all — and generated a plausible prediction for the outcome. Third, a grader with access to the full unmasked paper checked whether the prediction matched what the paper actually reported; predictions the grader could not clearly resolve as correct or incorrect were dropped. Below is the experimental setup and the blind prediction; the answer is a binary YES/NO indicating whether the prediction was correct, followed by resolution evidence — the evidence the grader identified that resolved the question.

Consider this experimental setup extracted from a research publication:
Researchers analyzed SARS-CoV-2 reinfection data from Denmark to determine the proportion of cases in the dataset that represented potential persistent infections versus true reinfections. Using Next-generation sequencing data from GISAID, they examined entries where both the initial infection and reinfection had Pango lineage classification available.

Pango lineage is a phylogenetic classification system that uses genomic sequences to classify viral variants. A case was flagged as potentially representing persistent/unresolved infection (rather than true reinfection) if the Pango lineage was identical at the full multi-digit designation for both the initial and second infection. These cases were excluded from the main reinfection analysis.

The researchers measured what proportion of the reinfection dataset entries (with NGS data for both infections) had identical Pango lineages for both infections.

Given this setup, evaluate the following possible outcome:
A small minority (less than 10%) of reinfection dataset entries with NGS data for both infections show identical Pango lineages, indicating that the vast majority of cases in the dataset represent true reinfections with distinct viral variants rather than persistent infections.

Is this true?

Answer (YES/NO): YES